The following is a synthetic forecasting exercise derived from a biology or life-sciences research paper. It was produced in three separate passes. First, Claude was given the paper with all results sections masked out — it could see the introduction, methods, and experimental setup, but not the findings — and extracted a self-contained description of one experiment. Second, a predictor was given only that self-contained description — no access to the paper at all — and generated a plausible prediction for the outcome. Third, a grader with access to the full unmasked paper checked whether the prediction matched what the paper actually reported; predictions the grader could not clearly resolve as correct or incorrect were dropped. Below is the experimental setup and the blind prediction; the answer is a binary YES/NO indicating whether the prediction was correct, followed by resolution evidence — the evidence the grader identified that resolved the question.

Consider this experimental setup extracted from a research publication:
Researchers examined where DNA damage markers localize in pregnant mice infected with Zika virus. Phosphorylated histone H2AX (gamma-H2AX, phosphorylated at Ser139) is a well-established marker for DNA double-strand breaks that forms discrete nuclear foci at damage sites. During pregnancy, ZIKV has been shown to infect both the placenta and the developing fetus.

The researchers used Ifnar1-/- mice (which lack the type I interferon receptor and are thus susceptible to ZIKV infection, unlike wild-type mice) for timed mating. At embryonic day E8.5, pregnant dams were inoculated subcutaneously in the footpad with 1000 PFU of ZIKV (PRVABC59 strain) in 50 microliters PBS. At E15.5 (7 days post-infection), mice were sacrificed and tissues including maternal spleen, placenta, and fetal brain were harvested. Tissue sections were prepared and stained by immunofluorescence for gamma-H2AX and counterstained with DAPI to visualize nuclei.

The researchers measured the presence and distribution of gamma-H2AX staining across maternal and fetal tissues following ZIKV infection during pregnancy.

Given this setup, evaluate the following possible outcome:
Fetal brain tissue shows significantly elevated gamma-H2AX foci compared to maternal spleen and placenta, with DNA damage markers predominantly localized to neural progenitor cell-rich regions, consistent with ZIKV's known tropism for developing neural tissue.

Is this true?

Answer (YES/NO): NO